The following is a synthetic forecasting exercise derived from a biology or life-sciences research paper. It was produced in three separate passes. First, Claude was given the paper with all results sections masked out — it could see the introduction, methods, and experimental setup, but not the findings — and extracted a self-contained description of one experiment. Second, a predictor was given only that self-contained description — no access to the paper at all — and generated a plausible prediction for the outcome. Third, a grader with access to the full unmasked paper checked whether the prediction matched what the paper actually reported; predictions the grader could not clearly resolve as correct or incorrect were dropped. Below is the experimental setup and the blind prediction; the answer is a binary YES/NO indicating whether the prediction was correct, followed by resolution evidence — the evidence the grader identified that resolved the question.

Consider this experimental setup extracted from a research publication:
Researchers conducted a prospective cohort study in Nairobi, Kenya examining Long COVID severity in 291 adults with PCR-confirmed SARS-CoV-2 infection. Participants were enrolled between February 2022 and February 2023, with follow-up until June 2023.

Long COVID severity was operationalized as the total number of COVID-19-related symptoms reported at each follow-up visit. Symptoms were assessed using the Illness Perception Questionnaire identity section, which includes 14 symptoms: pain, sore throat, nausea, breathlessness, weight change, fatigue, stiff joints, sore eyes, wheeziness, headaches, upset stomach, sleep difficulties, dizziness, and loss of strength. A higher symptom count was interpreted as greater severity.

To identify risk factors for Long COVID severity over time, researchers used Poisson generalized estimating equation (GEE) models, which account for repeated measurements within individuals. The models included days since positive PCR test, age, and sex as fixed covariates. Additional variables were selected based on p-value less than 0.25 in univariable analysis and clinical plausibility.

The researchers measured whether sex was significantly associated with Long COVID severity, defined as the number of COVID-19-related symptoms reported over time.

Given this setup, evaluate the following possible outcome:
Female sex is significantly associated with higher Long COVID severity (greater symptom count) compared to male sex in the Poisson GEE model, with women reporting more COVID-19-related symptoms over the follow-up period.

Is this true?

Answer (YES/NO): YES